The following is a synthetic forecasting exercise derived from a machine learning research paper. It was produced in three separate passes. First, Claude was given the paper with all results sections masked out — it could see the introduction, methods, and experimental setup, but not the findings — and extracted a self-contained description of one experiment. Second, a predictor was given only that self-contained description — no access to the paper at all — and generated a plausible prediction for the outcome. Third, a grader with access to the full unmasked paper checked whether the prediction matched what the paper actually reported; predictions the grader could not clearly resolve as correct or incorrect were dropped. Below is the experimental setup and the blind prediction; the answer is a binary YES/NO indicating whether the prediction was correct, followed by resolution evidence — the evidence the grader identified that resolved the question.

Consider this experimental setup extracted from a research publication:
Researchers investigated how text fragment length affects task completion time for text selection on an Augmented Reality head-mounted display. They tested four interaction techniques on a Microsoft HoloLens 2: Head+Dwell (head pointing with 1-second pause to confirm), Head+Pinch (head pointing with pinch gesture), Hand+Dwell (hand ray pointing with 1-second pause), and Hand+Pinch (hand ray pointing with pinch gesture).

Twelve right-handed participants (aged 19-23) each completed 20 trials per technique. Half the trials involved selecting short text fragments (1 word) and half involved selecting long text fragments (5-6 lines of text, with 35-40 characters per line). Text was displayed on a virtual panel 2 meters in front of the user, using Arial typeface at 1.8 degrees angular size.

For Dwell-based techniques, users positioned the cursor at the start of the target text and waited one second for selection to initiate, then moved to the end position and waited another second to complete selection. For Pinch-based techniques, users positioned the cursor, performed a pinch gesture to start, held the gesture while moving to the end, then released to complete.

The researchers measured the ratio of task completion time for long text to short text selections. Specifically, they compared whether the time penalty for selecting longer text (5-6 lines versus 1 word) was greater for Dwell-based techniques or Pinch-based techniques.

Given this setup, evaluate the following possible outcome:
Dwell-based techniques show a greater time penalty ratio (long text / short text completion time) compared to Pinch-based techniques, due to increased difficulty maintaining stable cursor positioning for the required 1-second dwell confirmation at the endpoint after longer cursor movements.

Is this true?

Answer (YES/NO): NO